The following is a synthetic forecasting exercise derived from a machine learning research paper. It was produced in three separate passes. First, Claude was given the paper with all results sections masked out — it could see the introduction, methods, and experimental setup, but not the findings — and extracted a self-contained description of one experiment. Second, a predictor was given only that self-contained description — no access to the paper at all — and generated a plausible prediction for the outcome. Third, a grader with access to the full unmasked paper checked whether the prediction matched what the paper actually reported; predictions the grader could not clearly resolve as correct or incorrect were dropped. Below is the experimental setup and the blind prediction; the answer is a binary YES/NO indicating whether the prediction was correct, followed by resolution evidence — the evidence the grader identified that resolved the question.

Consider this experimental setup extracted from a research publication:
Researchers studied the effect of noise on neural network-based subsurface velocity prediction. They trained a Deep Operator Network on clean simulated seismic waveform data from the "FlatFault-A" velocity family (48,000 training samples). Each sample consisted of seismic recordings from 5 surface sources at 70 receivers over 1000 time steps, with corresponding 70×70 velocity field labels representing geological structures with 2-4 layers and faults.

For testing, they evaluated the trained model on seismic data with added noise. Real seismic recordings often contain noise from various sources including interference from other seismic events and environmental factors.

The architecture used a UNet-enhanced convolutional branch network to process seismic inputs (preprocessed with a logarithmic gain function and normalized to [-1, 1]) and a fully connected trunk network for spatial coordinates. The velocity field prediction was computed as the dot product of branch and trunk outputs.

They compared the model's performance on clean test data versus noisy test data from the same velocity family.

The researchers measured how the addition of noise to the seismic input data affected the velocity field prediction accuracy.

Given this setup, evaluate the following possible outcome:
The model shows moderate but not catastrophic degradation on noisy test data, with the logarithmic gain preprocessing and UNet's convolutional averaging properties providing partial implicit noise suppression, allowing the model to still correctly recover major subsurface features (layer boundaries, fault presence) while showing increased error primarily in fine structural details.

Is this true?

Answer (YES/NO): NO